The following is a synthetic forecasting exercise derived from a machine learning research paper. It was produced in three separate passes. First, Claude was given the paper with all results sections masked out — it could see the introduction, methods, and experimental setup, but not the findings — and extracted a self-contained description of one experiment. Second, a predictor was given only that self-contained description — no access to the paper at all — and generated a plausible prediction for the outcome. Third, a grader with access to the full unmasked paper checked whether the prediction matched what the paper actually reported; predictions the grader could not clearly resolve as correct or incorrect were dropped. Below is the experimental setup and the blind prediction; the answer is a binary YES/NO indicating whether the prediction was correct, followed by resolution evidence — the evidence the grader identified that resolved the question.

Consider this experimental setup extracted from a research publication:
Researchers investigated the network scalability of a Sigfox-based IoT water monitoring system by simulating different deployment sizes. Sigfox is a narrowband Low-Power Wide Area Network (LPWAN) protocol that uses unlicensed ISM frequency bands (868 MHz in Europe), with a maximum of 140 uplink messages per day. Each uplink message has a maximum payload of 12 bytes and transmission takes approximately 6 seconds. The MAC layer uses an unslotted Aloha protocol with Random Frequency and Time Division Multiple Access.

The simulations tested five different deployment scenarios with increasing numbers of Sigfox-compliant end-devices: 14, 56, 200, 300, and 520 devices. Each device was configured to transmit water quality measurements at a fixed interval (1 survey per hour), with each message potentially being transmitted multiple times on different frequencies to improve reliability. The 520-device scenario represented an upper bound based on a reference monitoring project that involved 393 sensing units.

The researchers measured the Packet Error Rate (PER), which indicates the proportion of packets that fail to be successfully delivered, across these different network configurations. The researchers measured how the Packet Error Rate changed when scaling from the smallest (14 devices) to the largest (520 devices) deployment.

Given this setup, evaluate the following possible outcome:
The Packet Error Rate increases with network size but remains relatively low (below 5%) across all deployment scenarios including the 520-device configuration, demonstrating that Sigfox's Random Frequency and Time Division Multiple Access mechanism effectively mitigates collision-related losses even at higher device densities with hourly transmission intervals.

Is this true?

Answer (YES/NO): YES